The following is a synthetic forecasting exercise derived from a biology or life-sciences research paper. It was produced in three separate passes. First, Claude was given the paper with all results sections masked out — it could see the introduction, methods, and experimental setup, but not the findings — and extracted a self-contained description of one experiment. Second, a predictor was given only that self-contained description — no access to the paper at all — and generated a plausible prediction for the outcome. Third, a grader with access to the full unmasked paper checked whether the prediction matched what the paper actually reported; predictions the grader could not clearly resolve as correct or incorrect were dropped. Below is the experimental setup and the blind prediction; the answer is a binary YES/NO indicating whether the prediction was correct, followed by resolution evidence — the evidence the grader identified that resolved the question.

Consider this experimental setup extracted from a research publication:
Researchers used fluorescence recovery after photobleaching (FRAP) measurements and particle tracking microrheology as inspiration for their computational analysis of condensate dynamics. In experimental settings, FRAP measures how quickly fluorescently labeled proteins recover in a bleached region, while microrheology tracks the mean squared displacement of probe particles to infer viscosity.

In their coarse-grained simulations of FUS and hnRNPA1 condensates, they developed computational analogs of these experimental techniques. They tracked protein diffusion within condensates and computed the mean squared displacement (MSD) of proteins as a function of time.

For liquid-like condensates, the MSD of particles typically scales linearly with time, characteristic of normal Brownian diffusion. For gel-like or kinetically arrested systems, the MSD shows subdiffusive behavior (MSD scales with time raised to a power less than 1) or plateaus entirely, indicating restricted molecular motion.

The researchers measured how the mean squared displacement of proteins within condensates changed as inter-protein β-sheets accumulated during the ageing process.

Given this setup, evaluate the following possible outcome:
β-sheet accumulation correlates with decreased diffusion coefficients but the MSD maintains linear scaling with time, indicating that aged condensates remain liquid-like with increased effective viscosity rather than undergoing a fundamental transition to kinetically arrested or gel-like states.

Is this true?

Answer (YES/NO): NO